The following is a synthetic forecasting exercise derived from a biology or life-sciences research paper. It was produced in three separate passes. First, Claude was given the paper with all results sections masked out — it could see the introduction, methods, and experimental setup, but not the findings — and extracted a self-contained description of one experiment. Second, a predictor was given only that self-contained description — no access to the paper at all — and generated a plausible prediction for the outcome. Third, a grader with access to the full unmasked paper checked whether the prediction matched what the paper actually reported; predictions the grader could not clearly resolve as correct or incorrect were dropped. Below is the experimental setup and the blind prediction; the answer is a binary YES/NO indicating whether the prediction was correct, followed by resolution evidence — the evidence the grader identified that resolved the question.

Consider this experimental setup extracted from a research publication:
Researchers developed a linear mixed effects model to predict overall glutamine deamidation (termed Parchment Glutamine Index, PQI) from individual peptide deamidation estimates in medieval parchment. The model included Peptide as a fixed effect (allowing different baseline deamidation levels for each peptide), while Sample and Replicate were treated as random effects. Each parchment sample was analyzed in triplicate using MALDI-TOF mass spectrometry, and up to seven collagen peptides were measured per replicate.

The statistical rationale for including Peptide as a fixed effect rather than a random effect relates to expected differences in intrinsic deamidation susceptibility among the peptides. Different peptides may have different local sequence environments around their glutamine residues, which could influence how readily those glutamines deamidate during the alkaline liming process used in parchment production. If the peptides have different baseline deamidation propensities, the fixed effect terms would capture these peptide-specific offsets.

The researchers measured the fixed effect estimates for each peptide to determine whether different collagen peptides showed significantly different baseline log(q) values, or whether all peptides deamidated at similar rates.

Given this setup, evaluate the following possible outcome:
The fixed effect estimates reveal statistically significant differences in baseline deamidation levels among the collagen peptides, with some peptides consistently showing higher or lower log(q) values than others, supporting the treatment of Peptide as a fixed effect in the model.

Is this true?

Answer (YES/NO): YES